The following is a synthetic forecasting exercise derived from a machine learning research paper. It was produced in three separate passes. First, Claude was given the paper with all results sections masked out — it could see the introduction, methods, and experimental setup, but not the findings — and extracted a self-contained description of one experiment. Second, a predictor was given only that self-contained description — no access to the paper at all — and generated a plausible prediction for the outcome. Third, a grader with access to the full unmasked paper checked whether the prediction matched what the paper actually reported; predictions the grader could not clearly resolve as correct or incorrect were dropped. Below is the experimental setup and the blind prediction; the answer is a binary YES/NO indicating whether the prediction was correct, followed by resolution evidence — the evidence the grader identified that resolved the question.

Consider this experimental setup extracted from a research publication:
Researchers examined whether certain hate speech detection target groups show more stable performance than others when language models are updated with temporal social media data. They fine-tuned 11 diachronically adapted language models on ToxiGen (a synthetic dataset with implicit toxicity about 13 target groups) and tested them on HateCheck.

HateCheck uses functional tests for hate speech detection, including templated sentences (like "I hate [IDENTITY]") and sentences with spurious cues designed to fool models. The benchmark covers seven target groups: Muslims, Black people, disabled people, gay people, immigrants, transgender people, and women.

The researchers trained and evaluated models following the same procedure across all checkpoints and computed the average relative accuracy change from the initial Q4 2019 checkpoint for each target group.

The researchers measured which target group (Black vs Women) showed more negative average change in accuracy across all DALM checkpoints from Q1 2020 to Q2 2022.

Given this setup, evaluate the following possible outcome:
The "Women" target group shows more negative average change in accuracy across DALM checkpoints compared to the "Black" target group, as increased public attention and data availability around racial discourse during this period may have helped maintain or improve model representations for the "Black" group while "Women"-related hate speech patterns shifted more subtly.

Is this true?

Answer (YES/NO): YES